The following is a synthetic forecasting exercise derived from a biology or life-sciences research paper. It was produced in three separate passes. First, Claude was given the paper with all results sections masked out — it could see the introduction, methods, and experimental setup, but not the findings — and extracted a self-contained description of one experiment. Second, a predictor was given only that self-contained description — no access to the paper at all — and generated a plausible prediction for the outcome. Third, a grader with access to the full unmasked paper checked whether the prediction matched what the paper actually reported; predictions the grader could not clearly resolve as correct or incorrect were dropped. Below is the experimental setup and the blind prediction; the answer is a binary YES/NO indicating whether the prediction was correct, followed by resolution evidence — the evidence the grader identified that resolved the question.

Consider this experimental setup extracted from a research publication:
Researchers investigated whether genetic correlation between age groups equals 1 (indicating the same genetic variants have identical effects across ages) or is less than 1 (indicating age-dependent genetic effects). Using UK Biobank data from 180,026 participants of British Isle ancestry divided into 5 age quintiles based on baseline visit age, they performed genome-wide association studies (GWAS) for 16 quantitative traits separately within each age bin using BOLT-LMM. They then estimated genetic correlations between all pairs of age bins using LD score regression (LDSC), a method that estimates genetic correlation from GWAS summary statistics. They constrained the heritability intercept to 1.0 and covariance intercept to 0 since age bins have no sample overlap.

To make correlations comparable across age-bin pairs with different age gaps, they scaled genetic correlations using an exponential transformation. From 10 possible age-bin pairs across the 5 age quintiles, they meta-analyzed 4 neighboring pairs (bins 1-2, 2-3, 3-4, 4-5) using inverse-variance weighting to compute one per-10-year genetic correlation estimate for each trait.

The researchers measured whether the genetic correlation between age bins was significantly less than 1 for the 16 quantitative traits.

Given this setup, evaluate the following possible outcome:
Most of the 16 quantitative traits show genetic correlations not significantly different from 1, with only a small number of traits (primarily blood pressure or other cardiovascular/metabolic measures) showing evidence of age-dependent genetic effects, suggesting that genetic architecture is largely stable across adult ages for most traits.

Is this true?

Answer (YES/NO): NO